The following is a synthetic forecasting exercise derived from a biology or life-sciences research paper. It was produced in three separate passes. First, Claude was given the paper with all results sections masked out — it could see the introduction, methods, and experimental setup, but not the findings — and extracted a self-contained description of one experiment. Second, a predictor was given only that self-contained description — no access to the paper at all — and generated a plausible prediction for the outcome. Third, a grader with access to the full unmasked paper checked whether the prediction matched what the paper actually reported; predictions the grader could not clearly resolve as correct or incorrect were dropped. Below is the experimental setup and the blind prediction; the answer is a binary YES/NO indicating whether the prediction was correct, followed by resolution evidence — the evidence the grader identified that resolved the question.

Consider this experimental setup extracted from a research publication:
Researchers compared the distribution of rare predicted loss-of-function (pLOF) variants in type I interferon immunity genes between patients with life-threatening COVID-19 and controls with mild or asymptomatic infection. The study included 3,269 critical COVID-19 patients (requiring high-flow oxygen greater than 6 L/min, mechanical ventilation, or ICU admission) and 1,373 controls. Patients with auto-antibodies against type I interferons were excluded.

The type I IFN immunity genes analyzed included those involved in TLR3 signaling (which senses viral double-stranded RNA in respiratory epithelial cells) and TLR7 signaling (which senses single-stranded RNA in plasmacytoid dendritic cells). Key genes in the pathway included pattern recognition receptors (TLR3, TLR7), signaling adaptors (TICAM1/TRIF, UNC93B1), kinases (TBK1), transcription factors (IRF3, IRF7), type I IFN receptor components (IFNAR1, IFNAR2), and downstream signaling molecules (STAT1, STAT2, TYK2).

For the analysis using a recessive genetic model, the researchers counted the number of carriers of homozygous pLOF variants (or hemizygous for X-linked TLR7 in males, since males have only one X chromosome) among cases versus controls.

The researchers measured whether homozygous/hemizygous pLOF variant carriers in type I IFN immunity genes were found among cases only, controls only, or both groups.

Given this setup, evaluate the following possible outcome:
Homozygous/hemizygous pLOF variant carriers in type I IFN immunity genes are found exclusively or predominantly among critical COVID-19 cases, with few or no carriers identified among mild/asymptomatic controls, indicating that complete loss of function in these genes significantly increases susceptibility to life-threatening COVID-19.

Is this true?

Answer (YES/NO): YES